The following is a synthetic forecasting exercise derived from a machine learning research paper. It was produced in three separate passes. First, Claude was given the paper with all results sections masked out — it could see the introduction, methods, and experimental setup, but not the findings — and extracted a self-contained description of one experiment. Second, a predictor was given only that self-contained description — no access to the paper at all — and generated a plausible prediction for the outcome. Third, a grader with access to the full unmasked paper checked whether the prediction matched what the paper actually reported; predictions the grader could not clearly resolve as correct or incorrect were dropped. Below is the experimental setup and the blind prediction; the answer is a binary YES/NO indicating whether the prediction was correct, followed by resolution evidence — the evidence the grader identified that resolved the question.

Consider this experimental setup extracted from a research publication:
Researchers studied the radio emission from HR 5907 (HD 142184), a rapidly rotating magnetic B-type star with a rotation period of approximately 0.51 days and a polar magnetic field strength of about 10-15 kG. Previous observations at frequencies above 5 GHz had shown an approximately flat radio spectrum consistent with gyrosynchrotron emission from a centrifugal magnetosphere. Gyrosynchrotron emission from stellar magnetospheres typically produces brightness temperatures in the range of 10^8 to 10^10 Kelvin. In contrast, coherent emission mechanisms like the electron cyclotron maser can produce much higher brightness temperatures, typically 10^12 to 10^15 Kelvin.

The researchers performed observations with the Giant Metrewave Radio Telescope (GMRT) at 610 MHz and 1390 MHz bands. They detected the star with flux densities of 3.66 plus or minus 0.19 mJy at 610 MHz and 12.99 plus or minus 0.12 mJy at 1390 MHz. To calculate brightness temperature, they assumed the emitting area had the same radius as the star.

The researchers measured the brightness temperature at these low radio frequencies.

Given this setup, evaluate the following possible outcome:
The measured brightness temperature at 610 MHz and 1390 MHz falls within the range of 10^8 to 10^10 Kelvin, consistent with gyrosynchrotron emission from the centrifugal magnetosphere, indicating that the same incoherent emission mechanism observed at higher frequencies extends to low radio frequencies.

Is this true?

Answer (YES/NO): NO